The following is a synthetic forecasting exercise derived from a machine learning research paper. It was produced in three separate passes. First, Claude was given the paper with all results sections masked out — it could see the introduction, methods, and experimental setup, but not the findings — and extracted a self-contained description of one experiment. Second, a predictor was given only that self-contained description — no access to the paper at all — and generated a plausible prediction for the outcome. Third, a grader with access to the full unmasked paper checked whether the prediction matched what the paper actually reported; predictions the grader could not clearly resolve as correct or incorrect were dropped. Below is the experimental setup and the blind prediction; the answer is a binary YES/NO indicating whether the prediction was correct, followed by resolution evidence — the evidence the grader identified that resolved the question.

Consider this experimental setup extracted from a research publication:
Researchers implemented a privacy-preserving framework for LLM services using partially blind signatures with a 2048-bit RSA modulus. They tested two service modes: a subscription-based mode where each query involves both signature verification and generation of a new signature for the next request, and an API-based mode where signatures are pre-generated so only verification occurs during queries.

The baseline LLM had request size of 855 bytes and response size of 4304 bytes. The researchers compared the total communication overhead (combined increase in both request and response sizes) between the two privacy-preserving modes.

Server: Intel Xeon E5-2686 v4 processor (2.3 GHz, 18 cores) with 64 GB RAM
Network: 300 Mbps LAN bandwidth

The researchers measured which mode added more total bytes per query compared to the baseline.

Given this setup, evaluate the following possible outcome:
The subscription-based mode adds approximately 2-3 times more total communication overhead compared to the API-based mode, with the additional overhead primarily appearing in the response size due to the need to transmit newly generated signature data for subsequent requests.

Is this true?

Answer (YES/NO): NO